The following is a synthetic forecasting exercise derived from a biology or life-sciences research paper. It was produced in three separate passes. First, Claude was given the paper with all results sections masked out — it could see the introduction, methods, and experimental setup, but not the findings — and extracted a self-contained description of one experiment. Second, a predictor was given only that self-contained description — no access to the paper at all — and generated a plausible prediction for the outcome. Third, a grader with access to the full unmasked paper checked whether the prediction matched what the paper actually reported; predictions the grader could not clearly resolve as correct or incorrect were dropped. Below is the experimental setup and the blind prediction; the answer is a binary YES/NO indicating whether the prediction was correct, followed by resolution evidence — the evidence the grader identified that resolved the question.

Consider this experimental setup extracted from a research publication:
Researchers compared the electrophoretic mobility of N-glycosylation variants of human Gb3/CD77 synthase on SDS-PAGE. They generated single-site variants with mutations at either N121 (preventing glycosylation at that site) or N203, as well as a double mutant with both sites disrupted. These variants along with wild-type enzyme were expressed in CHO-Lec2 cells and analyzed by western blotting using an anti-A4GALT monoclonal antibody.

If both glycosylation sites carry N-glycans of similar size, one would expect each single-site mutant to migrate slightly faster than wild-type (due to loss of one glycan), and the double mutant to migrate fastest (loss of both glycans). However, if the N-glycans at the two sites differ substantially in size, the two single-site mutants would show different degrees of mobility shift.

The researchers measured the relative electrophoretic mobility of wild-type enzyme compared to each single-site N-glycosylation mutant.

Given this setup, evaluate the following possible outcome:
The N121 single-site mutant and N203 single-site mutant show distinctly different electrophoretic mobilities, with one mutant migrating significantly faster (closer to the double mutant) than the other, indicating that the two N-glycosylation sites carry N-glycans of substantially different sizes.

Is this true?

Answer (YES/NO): NO